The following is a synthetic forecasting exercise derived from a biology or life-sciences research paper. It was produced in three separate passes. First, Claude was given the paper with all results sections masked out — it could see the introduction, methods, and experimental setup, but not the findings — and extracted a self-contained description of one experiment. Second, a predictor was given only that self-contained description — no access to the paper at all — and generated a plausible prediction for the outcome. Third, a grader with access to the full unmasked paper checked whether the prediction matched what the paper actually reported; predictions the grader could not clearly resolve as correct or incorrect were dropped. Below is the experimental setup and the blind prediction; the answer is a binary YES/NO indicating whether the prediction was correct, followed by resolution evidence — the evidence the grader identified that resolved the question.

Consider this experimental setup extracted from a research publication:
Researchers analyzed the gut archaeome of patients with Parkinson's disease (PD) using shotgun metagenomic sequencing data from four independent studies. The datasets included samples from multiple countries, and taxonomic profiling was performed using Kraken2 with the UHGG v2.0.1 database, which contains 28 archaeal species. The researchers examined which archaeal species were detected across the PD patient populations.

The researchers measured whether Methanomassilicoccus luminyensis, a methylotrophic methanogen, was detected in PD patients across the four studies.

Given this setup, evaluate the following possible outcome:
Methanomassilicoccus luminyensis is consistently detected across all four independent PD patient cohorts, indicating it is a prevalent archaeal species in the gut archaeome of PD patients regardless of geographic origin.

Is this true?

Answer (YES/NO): NO